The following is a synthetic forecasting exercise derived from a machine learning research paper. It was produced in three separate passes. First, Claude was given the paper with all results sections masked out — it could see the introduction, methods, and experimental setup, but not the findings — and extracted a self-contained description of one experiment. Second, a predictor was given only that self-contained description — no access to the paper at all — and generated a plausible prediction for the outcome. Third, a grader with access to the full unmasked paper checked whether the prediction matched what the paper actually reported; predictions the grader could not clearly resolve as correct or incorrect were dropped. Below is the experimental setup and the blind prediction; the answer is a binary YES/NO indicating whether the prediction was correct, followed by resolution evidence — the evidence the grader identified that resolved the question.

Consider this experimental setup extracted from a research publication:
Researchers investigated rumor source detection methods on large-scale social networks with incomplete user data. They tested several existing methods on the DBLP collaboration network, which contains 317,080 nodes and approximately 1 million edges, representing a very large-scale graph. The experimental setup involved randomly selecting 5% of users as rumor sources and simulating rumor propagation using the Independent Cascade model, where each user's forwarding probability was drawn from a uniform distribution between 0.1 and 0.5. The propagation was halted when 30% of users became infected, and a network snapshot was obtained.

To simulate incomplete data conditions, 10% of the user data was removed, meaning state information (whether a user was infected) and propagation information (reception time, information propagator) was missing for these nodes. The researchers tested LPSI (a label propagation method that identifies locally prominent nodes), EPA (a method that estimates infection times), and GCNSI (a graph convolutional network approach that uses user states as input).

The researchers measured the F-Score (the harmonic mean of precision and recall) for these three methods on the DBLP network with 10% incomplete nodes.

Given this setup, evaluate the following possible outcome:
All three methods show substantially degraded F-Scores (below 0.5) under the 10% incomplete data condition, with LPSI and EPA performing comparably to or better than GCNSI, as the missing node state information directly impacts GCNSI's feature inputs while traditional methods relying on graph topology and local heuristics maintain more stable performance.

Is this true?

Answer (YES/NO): NO